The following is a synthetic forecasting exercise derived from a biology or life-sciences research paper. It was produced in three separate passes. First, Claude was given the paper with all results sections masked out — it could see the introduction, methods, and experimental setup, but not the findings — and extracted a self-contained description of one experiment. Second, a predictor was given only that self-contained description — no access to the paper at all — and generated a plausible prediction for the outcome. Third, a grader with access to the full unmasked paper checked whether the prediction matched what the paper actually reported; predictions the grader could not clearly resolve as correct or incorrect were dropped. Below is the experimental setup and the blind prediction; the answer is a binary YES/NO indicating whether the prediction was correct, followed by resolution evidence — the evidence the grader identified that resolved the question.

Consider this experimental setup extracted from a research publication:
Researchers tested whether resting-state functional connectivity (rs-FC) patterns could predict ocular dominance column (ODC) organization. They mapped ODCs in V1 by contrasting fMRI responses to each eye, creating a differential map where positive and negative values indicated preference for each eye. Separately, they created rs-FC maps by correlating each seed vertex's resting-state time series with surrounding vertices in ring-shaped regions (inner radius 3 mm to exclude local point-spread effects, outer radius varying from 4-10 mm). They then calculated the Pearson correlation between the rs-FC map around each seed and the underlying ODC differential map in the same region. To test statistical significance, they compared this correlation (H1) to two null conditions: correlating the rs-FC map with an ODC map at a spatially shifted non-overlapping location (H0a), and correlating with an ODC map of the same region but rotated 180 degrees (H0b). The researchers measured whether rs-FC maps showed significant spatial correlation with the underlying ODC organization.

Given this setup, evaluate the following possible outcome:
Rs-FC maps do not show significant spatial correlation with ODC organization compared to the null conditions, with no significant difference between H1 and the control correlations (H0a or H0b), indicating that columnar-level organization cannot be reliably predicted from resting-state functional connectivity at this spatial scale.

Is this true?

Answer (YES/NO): NO